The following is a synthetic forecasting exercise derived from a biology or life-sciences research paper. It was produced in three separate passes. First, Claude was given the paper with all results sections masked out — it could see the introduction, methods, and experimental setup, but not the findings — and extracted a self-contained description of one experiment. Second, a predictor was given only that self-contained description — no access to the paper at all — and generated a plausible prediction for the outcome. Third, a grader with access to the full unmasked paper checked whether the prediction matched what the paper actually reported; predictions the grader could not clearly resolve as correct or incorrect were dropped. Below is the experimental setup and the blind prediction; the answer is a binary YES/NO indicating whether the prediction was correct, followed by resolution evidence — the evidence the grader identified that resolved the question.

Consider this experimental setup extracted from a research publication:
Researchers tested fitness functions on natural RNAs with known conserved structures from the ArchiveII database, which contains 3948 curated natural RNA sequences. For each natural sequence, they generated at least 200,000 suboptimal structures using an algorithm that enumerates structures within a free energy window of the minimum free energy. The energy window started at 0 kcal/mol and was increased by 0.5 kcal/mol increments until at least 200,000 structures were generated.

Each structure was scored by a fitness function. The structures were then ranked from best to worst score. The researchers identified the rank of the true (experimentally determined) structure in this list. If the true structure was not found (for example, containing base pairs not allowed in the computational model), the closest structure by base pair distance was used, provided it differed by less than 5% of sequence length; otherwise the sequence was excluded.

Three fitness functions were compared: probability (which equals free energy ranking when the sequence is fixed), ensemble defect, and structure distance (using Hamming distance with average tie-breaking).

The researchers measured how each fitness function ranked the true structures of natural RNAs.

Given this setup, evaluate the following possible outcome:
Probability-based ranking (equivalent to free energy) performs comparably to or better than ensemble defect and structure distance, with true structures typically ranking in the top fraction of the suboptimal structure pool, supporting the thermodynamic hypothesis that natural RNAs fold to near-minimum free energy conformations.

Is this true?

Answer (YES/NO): YES